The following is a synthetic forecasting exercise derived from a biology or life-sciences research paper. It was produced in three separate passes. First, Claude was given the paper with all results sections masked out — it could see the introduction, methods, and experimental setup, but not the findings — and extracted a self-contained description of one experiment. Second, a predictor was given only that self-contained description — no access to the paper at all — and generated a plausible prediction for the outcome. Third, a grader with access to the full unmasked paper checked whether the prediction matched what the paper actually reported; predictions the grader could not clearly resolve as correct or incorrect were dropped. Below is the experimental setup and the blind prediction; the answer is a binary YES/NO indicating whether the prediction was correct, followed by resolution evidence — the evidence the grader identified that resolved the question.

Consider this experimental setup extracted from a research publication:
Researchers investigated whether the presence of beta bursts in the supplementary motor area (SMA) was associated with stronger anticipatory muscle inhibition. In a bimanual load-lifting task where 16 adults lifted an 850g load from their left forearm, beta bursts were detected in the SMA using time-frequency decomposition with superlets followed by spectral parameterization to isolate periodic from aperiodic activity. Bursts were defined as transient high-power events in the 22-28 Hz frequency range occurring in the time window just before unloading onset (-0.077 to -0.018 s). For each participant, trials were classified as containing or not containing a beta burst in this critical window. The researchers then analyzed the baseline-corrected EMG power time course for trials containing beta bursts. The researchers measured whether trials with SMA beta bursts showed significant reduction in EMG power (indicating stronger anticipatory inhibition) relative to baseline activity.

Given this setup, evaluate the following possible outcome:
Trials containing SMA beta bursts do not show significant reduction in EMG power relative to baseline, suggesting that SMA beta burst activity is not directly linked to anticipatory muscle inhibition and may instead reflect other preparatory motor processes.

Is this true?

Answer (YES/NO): NO